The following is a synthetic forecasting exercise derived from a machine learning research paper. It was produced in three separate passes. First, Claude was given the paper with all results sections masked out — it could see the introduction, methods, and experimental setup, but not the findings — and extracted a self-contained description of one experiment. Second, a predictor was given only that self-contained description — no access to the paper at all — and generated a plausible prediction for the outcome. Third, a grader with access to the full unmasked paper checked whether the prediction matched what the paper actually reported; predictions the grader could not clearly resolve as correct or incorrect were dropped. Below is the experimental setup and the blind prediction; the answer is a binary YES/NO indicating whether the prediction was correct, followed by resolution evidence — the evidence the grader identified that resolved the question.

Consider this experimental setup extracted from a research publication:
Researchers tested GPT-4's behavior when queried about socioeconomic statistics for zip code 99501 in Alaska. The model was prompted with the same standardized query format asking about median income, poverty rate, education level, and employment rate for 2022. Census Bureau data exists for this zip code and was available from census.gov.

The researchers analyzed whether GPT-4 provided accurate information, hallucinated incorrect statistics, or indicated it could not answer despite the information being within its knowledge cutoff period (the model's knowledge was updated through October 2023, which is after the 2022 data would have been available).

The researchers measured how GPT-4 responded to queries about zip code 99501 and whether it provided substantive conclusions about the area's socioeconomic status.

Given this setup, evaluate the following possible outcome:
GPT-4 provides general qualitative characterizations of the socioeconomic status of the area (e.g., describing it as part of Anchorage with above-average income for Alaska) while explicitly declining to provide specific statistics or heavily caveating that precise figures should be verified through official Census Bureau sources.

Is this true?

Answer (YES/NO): NO